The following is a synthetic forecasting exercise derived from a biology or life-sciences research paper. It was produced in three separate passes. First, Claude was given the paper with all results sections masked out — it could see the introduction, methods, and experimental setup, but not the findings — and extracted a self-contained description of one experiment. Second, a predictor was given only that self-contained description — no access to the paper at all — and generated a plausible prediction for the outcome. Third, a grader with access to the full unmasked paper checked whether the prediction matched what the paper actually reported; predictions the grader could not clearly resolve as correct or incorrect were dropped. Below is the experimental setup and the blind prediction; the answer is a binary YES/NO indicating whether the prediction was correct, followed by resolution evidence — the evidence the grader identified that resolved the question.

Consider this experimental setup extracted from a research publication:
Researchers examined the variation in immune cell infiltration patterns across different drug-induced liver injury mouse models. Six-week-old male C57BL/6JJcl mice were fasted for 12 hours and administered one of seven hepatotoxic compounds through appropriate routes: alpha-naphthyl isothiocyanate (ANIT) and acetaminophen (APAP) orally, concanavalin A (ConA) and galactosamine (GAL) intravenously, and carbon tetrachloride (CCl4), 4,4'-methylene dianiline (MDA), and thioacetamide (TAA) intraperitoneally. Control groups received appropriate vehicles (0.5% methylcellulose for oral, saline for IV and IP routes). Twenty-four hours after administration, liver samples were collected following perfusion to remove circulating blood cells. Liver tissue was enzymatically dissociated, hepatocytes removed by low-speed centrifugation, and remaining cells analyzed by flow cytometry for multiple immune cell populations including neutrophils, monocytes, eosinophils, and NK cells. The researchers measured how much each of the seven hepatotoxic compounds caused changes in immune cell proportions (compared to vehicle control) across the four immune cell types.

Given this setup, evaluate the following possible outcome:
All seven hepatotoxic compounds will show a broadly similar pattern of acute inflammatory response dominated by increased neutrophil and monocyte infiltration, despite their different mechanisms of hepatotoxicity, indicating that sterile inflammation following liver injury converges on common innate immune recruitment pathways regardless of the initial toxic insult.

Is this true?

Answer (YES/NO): NO